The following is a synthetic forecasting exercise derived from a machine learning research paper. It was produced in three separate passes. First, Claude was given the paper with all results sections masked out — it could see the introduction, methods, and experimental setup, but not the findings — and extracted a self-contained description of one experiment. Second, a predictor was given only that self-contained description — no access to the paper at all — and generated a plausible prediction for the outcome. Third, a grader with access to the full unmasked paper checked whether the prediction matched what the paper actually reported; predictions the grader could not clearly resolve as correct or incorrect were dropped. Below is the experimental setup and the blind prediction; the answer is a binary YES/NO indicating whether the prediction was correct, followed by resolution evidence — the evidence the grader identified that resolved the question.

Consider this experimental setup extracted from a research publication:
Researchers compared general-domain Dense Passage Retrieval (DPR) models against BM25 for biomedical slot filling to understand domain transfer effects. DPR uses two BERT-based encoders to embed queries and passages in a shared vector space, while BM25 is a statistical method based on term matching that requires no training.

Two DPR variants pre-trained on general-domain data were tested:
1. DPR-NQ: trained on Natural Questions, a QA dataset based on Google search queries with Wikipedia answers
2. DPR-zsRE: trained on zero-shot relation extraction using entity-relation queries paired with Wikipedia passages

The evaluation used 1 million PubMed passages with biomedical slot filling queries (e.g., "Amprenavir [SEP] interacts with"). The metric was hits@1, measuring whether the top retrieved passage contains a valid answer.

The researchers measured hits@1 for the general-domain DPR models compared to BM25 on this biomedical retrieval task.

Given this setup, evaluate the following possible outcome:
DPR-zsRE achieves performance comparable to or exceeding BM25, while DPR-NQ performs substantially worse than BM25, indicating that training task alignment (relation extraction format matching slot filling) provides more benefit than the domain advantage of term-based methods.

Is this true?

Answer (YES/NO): NO